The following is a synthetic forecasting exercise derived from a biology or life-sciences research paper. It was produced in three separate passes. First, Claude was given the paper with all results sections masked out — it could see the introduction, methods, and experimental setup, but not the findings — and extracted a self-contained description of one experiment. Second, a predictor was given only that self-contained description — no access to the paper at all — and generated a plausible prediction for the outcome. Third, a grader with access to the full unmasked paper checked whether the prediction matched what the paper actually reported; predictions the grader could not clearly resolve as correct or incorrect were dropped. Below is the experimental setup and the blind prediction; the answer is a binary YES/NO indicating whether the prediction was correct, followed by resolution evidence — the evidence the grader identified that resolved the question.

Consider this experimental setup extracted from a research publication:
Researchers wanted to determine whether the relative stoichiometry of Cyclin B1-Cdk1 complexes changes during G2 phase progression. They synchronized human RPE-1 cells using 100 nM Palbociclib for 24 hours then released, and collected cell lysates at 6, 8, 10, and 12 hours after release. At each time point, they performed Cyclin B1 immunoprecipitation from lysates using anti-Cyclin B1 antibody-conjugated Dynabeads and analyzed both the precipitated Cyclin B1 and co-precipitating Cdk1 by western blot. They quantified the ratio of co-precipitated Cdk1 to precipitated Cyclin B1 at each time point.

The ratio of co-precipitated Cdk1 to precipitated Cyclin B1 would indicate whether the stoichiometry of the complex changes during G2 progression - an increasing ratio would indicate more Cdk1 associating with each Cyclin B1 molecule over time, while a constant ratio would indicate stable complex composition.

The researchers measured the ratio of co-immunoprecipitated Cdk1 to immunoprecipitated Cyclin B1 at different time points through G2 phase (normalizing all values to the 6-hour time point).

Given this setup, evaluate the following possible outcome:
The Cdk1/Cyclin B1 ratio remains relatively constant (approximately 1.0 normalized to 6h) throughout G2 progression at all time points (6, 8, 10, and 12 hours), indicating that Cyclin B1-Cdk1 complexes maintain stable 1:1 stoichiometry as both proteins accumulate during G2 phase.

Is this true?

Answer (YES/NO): NO